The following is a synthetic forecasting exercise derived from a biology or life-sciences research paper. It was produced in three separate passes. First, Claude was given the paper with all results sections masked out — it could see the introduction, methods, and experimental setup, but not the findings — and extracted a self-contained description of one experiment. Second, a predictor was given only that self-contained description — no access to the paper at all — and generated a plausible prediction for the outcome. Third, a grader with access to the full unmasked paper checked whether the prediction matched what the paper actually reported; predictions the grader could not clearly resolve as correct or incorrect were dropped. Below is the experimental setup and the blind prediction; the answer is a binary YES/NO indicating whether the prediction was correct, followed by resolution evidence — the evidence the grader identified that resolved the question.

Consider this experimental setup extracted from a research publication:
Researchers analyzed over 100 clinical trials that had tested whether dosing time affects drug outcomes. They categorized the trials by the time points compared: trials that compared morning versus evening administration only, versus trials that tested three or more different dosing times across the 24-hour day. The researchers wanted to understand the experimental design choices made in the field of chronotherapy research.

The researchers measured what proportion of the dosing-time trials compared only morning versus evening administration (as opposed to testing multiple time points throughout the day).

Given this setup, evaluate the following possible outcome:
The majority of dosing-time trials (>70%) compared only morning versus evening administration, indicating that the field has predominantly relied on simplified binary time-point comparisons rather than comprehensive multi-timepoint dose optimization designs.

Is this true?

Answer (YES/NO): YES